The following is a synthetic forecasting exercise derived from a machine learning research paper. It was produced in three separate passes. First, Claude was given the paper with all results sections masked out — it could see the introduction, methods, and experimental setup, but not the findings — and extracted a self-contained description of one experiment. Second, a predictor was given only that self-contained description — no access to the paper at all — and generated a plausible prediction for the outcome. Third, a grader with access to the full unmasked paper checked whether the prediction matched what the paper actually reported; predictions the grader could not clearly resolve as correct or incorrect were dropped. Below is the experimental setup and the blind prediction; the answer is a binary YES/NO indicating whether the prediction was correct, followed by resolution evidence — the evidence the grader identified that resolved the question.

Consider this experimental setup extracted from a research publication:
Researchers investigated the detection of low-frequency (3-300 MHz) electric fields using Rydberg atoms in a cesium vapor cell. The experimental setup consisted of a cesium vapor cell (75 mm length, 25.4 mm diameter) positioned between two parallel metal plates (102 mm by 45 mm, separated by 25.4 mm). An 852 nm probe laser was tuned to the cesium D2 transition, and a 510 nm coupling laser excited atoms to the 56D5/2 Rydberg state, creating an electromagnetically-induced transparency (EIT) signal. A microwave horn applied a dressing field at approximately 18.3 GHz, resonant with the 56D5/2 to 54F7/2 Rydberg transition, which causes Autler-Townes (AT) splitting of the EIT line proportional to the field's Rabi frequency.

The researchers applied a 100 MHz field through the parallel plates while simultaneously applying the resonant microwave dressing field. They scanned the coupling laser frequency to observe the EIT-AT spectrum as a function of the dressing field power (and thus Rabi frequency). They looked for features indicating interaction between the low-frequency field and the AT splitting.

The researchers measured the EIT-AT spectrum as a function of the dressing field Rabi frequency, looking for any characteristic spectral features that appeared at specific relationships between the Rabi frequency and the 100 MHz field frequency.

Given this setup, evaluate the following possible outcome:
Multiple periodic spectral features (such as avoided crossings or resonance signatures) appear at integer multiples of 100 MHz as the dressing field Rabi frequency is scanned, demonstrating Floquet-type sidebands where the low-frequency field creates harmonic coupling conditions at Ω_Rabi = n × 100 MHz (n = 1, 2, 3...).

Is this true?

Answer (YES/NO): NO